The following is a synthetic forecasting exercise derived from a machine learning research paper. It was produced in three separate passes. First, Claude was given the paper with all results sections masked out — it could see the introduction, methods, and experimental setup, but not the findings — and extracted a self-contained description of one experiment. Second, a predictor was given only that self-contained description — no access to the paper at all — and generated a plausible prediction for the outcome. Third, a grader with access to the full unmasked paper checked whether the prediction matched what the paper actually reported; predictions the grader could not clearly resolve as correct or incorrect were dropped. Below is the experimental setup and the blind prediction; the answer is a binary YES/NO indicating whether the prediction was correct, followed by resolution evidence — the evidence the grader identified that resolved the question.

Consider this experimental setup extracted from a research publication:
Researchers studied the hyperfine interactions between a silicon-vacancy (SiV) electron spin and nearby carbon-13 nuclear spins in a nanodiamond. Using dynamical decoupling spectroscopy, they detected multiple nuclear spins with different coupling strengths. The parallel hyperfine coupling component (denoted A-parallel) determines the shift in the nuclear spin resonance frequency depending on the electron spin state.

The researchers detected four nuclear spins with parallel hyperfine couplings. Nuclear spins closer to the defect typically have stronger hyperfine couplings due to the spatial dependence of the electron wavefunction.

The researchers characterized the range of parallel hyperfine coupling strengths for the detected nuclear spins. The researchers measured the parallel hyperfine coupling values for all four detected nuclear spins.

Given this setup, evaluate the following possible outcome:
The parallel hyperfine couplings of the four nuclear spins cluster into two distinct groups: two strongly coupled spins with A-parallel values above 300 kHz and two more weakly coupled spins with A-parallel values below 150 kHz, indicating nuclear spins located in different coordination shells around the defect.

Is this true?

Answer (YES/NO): NO